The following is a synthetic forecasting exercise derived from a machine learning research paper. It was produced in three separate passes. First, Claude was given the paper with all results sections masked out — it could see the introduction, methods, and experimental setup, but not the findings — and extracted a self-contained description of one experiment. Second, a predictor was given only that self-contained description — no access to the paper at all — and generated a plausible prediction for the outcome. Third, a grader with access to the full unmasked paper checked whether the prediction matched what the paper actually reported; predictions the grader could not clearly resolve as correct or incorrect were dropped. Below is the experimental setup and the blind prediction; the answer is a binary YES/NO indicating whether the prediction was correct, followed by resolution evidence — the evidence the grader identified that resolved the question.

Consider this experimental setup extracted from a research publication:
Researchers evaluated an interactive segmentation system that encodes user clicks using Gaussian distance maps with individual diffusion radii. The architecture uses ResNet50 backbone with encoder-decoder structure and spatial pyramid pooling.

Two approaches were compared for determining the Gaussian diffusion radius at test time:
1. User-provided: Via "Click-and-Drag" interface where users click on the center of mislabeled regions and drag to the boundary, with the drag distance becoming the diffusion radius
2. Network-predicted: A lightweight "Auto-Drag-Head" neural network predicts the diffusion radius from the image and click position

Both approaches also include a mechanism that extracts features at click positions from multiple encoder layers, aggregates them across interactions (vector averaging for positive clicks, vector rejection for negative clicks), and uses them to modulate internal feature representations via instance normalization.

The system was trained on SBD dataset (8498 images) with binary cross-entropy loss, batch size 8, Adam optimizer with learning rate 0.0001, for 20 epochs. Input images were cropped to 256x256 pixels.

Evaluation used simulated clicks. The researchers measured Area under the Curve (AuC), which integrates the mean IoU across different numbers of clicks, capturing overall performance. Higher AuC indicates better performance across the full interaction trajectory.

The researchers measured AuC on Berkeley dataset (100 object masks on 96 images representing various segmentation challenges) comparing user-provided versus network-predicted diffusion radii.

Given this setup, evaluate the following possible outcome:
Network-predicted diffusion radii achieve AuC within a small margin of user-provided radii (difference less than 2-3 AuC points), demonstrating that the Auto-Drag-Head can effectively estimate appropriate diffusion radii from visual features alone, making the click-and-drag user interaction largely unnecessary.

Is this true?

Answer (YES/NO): NO